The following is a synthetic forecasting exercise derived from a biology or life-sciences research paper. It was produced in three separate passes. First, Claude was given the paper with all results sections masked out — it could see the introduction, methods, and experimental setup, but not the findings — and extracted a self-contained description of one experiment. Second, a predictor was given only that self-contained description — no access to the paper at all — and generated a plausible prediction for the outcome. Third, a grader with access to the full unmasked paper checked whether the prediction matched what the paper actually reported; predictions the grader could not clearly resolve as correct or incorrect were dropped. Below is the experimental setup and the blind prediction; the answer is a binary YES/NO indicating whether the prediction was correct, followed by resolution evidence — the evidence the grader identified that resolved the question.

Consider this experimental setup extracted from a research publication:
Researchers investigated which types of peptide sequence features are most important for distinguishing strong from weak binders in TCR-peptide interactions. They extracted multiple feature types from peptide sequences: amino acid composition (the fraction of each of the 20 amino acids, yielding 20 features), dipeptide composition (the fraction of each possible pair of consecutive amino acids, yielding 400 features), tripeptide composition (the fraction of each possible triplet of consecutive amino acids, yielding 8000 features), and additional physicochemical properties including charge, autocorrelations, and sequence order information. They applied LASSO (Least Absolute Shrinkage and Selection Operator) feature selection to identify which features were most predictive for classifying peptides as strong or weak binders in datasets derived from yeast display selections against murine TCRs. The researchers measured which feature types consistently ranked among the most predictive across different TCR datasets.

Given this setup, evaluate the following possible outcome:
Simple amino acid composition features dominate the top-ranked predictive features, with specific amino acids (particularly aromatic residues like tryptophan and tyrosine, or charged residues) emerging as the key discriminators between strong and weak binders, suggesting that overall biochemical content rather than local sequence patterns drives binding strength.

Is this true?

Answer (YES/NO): NO